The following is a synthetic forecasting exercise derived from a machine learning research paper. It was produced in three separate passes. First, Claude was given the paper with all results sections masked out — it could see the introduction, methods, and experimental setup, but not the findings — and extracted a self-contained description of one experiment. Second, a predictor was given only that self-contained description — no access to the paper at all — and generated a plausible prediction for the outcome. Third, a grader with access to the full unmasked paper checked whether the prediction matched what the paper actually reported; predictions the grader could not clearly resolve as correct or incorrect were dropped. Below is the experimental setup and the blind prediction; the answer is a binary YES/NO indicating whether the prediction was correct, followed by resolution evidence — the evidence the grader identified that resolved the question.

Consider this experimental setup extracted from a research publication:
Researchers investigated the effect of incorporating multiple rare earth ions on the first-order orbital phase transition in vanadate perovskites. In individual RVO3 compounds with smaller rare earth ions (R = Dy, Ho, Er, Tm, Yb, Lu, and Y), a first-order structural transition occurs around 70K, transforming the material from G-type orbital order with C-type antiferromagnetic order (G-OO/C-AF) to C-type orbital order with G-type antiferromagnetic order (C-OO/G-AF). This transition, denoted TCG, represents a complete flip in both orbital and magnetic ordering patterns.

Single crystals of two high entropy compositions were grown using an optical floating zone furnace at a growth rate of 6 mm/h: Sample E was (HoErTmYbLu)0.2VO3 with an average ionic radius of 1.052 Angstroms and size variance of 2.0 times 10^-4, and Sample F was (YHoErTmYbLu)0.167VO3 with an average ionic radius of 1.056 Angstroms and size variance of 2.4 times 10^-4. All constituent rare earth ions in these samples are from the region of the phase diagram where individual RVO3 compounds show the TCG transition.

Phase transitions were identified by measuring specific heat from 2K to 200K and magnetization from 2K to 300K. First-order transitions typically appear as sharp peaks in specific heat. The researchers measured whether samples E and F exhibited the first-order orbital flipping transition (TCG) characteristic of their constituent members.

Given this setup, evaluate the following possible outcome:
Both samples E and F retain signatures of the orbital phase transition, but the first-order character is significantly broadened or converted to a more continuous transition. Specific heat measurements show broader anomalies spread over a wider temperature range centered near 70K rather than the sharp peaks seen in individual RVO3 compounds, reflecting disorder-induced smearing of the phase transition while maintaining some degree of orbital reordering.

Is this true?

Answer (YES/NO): NO